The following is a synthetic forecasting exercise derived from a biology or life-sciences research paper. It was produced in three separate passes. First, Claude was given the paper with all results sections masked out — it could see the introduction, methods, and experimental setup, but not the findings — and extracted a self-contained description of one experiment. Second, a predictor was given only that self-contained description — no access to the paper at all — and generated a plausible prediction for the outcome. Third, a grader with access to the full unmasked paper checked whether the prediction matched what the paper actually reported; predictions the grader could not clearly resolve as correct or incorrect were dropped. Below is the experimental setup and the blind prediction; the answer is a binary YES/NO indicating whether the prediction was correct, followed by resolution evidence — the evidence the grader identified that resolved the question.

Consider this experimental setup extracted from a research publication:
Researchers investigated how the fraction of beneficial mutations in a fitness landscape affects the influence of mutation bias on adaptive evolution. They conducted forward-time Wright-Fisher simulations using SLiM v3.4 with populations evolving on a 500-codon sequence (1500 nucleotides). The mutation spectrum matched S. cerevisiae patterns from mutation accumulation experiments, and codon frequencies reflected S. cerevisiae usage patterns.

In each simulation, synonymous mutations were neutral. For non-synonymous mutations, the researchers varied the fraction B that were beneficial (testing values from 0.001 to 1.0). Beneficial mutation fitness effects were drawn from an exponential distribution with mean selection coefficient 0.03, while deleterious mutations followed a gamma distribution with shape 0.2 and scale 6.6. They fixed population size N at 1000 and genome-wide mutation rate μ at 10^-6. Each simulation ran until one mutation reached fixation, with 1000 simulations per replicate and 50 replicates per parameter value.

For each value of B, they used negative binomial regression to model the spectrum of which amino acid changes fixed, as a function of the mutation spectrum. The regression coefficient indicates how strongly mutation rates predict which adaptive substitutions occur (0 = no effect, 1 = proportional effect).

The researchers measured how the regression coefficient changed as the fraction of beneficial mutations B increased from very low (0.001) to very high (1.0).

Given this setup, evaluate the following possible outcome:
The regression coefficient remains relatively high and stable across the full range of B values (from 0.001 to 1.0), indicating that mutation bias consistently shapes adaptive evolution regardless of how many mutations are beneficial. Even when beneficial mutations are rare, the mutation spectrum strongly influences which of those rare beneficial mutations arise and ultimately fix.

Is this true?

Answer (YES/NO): NO